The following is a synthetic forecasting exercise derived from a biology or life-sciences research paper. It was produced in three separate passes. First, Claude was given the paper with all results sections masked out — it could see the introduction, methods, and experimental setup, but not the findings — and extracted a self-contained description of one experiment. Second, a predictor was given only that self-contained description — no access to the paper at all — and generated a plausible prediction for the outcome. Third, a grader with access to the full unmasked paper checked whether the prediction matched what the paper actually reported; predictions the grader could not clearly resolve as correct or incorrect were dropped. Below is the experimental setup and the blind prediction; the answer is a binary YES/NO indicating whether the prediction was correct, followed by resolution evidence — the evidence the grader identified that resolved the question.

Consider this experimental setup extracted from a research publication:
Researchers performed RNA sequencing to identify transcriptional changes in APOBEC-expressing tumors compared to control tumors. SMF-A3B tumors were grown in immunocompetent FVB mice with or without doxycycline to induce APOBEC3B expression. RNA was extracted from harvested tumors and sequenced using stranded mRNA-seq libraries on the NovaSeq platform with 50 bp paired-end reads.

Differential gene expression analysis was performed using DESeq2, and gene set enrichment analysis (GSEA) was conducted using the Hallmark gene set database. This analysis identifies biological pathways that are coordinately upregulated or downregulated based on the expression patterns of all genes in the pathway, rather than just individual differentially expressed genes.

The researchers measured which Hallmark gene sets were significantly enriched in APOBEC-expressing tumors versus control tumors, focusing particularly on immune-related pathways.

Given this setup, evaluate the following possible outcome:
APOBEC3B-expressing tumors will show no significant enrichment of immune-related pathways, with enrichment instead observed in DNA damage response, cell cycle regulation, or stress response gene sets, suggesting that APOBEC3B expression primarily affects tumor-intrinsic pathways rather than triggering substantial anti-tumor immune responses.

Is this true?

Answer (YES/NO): NO